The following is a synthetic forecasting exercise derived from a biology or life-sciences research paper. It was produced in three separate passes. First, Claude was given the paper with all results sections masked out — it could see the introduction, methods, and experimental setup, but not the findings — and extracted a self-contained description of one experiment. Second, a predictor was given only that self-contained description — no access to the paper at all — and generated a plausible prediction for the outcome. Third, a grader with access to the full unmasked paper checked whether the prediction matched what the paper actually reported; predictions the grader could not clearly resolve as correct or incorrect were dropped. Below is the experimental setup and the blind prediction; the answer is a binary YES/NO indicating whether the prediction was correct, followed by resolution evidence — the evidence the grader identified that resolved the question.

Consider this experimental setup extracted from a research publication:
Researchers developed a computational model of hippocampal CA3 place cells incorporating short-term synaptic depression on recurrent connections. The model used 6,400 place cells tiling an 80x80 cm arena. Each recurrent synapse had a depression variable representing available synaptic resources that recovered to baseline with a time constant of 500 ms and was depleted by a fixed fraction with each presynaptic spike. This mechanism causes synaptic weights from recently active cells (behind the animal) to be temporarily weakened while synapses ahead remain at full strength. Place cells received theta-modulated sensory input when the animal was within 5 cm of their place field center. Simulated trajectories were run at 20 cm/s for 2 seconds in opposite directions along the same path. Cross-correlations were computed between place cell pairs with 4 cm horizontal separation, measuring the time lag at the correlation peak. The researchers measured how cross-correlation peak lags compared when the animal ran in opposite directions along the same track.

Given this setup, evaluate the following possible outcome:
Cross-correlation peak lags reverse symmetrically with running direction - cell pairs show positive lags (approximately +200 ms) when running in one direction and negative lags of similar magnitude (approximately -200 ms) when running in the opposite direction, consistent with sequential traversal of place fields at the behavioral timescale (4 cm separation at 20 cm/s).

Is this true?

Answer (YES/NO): NO